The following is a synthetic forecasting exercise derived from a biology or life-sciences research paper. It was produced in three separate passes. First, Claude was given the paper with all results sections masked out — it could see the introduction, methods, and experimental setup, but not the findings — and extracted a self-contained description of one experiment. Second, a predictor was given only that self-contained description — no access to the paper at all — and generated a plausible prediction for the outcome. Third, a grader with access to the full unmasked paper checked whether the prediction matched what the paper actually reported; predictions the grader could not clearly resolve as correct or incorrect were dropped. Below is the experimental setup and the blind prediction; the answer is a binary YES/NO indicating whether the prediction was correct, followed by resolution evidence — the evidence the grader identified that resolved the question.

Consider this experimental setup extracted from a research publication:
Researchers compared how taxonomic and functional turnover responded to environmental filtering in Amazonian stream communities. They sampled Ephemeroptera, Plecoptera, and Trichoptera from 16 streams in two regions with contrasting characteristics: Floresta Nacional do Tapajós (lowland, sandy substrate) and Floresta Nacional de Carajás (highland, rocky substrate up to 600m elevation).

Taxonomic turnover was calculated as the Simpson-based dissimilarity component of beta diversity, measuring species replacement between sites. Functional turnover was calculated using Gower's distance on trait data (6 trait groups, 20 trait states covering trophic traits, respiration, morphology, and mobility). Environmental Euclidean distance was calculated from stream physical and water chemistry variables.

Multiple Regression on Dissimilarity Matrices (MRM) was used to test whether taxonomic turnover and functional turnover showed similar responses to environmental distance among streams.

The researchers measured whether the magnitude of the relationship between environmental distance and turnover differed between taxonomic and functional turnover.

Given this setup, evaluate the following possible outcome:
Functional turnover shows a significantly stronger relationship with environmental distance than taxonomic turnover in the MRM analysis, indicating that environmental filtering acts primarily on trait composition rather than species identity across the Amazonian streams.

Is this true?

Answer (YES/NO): NO